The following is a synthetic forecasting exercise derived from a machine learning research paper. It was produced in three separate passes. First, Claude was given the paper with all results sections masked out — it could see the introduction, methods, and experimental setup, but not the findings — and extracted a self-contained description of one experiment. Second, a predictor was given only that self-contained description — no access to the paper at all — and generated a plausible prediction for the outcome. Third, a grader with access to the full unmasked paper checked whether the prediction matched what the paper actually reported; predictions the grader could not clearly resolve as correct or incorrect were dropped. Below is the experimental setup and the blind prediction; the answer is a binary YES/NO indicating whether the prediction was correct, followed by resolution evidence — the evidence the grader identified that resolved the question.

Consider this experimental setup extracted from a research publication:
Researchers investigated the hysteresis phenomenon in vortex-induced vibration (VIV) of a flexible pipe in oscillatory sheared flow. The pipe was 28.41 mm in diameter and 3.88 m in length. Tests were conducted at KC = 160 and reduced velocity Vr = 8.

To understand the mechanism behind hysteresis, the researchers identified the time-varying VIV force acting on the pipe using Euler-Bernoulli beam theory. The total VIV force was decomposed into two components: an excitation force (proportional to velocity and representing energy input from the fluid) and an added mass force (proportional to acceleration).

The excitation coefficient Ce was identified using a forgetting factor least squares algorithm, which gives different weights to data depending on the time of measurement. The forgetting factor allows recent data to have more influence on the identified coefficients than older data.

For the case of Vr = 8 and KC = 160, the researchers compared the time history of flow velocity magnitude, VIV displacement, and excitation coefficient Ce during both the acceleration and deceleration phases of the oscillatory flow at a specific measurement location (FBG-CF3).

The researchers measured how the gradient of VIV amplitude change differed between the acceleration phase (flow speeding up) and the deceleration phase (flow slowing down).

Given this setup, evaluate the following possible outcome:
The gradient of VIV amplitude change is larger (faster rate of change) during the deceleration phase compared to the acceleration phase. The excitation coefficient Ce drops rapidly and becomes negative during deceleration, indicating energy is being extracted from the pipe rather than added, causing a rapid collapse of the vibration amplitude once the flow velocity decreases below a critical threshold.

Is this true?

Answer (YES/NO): NO